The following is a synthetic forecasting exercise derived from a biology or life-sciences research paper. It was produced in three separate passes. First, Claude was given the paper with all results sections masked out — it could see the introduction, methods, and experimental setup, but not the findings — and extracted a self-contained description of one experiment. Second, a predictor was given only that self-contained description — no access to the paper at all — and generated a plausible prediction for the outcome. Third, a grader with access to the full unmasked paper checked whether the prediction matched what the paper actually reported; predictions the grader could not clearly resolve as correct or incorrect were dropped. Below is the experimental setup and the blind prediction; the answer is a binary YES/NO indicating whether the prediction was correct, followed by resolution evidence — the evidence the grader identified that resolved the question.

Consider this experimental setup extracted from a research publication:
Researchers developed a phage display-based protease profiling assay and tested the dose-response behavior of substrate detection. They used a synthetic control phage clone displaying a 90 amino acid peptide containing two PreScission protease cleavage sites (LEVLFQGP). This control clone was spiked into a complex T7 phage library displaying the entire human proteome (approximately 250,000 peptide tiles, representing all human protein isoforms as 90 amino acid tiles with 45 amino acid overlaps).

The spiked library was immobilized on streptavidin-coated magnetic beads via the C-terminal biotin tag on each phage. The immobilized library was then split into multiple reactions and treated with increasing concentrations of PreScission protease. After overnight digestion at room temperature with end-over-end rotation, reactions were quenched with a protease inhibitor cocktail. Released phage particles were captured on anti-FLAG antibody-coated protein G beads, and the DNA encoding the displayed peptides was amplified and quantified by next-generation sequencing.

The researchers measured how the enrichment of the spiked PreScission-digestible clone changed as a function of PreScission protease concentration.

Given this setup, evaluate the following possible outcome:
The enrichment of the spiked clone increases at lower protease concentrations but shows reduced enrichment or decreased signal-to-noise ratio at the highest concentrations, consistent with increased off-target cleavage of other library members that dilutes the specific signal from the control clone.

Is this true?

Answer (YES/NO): NO